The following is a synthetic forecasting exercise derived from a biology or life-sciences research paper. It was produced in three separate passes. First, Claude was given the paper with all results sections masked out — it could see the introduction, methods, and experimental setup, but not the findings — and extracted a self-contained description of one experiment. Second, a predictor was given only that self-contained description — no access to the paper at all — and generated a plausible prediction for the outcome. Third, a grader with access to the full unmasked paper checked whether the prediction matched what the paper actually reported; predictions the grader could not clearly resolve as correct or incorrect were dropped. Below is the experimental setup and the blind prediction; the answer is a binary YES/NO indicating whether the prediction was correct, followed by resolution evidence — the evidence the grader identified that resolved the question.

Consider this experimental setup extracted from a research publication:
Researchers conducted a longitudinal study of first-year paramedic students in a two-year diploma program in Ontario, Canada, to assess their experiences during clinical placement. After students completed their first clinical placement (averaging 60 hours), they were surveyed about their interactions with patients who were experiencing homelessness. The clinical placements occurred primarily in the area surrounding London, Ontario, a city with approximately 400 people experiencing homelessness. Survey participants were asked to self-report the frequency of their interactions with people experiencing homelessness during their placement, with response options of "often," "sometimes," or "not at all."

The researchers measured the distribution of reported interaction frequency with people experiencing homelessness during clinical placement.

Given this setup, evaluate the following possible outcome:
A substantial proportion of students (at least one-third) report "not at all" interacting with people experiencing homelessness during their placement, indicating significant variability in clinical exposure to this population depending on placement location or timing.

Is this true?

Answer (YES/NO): YES